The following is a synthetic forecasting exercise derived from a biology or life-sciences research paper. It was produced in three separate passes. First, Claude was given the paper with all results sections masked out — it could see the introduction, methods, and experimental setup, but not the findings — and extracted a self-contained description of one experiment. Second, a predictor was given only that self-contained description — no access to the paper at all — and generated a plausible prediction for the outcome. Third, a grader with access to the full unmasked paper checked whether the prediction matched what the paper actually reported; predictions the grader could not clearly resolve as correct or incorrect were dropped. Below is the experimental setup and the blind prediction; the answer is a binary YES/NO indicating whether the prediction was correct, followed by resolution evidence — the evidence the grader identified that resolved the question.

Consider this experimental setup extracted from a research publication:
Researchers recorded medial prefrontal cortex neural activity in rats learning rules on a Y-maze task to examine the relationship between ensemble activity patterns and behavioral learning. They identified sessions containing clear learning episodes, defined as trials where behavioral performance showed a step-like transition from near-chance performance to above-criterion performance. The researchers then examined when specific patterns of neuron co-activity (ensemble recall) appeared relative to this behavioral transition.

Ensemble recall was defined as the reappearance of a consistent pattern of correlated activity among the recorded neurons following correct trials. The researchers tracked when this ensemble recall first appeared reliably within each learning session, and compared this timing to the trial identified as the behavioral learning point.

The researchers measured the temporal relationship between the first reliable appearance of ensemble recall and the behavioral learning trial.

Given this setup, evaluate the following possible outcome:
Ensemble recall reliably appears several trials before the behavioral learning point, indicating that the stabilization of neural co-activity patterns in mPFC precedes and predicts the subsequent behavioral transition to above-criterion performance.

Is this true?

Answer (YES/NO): NO